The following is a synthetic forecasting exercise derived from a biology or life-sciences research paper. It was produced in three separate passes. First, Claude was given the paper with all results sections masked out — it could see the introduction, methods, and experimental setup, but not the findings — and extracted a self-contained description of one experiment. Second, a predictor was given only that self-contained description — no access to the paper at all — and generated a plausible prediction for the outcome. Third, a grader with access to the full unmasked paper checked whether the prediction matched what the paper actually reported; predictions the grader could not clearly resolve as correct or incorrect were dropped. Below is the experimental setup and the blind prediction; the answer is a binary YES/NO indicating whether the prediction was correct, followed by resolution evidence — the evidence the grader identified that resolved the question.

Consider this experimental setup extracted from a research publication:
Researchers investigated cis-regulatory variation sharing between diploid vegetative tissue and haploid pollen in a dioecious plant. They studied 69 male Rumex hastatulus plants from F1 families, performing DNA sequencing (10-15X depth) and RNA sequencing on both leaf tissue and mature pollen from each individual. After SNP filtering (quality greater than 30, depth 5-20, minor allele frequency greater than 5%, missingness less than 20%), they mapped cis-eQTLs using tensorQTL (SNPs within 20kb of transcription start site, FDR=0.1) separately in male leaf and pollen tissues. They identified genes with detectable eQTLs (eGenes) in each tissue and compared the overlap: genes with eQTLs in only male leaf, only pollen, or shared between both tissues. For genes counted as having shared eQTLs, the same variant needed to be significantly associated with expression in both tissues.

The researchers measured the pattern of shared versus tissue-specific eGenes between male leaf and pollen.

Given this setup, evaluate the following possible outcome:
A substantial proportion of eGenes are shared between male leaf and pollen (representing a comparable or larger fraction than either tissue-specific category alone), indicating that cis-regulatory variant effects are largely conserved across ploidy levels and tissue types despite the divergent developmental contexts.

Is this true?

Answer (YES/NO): NO